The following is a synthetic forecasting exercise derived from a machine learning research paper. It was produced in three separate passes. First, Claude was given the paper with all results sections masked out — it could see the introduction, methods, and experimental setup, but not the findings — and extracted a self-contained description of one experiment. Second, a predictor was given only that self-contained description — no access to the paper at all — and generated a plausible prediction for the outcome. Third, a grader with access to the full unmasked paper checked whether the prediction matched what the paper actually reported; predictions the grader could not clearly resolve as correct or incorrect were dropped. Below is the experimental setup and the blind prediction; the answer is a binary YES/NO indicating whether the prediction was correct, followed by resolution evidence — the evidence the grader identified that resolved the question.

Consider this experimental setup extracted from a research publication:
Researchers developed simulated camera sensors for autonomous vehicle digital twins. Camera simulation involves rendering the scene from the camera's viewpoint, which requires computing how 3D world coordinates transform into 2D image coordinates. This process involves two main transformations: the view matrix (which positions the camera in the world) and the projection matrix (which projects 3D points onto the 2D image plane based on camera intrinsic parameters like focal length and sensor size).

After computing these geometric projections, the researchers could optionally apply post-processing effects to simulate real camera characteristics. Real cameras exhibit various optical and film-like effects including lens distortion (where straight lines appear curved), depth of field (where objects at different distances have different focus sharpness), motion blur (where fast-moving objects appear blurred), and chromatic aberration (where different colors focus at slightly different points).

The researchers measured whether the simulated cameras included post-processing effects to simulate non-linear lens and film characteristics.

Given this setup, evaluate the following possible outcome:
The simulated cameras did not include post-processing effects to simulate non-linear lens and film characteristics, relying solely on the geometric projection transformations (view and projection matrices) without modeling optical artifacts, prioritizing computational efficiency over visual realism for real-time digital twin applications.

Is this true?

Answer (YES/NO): NO